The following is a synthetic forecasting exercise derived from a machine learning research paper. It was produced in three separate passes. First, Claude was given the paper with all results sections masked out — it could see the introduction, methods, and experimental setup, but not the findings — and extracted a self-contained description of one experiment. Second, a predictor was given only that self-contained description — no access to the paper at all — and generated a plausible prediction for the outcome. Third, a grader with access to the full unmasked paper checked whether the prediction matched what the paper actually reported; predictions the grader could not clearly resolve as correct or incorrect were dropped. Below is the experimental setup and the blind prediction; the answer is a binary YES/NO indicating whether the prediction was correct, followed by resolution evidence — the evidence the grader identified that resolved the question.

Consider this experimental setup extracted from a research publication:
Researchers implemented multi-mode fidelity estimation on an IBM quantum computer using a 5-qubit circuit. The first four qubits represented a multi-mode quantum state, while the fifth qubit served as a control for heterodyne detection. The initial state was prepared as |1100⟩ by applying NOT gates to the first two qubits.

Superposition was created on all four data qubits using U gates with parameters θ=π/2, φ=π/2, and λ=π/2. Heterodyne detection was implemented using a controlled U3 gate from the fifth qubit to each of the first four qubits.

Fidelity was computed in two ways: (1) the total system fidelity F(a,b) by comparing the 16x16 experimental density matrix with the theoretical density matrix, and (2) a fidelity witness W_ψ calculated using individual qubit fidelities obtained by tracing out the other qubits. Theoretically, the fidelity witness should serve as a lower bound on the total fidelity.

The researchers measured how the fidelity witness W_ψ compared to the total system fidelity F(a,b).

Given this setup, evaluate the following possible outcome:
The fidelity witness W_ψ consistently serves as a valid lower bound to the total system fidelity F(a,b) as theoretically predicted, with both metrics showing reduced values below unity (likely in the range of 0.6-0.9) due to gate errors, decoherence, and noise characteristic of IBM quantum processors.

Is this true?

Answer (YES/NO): NO